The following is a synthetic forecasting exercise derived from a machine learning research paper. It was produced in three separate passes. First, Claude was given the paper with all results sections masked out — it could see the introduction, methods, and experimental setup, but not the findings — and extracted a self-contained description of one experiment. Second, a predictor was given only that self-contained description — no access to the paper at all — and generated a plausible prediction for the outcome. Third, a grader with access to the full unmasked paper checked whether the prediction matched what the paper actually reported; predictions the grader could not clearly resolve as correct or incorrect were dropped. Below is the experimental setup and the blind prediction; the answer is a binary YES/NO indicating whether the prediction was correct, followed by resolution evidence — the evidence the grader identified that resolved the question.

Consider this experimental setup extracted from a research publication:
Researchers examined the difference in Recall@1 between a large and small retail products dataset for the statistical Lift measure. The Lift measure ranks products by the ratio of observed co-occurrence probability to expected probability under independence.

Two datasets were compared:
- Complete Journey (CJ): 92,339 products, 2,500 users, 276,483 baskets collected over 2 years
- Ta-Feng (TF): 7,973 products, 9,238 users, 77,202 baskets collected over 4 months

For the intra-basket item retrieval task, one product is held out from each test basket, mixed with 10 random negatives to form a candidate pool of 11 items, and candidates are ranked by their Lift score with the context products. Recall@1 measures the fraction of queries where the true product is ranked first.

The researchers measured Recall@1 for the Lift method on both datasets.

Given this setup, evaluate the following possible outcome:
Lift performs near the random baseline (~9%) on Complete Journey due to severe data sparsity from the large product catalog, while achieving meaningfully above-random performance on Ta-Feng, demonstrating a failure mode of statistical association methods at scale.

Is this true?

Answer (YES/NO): NO